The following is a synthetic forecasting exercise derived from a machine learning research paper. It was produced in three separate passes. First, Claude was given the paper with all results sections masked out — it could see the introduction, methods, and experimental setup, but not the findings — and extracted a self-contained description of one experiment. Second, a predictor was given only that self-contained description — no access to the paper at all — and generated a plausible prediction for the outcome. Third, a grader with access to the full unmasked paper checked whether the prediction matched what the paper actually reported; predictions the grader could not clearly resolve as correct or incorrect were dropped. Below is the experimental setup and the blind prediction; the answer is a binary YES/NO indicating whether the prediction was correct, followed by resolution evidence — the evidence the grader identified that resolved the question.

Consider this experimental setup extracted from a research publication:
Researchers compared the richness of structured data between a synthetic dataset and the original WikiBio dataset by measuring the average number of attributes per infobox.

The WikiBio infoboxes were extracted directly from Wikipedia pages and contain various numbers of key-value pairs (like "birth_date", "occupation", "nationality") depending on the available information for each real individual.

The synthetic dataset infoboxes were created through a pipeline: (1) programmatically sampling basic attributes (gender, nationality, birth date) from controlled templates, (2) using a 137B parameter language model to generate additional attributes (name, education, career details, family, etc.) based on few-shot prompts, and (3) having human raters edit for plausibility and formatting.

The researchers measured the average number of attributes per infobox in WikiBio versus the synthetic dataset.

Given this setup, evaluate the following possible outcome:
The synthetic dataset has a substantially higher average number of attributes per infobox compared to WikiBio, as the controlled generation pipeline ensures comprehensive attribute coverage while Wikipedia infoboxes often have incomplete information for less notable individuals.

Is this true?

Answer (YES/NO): YES